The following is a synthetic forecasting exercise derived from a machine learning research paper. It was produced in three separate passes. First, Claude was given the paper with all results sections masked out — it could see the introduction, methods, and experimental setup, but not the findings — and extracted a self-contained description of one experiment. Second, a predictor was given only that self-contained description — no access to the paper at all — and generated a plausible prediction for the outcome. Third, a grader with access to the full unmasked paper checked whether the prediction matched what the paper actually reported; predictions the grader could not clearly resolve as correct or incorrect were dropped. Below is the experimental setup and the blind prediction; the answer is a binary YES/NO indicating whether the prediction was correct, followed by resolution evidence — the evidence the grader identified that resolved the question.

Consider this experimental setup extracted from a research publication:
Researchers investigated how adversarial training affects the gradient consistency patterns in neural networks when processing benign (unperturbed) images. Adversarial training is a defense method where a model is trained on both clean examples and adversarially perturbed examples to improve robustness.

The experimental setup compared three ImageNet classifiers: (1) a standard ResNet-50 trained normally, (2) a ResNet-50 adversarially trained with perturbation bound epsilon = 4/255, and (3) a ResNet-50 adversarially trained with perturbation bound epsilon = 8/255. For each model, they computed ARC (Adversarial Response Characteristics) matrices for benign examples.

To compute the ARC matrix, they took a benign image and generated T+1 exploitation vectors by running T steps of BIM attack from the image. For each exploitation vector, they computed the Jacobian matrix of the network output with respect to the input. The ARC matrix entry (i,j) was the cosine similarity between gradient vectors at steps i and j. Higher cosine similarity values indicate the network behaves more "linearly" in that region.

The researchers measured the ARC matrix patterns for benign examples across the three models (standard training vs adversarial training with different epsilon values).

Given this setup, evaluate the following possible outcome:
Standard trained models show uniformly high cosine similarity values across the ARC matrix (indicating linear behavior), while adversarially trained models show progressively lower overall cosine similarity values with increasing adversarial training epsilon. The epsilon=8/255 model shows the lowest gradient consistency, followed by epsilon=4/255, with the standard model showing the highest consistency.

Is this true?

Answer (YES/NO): NO